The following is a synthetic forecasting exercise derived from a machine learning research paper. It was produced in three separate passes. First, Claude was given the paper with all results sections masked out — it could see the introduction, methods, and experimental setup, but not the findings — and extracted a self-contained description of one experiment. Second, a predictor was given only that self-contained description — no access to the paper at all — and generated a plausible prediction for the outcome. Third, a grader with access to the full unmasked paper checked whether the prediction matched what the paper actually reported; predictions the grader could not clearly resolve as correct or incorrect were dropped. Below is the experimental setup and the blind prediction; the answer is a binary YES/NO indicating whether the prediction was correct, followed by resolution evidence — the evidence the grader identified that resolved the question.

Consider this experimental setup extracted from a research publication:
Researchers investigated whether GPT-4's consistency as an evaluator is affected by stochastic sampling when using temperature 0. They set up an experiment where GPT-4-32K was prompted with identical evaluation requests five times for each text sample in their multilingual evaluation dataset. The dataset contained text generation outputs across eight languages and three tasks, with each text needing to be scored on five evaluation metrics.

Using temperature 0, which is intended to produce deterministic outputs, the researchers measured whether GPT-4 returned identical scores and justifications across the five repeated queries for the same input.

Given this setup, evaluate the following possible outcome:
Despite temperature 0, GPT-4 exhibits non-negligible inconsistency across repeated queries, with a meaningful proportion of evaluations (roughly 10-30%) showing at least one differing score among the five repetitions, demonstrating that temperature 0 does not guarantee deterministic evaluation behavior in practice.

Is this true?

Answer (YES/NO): NO